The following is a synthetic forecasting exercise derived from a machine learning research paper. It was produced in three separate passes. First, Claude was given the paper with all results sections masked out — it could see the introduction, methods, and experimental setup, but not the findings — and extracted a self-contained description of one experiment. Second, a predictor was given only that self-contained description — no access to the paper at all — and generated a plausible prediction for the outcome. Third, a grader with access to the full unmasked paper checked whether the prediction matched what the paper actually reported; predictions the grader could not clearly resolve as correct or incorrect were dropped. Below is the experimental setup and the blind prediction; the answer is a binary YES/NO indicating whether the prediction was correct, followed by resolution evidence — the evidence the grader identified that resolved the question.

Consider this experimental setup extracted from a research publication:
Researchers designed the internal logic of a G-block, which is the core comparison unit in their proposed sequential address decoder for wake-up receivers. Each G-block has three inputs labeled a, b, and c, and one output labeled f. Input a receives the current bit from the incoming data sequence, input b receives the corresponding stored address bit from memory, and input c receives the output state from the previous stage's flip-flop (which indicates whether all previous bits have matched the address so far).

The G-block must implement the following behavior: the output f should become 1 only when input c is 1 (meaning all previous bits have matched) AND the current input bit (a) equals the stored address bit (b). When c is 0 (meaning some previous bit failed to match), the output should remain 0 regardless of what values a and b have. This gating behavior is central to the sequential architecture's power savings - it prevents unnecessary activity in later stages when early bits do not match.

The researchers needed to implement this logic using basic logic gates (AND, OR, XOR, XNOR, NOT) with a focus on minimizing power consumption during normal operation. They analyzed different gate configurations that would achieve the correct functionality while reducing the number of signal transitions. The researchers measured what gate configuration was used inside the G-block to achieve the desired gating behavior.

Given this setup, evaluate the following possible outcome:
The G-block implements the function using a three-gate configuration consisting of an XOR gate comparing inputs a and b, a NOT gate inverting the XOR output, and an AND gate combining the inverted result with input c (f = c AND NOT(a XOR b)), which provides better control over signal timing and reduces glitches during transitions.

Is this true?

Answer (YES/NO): NO